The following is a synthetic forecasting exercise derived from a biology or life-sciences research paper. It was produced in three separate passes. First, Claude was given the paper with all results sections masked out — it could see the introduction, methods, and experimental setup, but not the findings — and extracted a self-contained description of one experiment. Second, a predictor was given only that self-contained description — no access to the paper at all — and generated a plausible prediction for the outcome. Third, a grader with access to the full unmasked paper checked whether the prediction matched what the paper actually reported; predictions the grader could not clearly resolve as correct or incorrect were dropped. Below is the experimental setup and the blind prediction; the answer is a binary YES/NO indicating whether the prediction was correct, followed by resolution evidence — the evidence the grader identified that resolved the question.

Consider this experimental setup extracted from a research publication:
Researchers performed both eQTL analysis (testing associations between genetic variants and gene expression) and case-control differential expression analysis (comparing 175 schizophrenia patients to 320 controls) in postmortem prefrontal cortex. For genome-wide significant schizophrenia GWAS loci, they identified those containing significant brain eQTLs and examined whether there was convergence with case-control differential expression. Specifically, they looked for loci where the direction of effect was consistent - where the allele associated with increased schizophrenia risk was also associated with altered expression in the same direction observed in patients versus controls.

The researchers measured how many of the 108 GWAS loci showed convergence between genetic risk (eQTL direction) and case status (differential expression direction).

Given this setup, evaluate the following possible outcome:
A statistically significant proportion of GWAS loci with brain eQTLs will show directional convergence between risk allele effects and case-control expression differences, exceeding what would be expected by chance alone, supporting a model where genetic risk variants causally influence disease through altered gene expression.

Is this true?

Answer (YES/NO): YES